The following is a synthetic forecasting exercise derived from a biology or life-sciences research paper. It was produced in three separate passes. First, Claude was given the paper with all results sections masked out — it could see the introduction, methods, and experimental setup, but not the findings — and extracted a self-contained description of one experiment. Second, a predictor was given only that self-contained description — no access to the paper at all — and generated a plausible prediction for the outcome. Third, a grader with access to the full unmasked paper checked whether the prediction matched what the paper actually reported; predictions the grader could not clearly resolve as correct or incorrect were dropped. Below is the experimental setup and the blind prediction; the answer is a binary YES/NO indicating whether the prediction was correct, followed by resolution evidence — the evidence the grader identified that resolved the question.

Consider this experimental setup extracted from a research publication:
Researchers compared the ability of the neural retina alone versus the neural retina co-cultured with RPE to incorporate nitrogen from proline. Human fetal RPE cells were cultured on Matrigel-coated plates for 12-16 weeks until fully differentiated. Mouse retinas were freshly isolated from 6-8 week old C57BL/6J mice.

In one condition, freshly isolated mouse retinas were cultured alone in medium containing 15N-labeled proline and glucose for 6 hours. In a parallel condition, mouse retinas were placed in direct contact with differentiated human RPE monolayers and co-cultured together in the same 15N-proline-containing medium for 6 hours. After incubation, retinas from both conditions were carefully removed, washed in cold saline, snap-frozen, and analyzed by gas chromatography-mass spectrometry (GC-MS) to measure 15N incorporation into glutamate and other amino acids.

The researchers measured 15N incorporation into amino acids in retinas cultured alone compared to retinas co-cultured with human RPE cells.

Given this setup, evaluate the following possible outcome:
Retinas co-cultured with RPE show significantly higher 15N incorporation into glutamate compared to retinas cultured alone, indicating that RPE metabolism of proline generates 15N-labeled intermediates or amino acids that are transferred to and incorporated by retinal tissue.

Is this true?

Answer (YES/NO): YES